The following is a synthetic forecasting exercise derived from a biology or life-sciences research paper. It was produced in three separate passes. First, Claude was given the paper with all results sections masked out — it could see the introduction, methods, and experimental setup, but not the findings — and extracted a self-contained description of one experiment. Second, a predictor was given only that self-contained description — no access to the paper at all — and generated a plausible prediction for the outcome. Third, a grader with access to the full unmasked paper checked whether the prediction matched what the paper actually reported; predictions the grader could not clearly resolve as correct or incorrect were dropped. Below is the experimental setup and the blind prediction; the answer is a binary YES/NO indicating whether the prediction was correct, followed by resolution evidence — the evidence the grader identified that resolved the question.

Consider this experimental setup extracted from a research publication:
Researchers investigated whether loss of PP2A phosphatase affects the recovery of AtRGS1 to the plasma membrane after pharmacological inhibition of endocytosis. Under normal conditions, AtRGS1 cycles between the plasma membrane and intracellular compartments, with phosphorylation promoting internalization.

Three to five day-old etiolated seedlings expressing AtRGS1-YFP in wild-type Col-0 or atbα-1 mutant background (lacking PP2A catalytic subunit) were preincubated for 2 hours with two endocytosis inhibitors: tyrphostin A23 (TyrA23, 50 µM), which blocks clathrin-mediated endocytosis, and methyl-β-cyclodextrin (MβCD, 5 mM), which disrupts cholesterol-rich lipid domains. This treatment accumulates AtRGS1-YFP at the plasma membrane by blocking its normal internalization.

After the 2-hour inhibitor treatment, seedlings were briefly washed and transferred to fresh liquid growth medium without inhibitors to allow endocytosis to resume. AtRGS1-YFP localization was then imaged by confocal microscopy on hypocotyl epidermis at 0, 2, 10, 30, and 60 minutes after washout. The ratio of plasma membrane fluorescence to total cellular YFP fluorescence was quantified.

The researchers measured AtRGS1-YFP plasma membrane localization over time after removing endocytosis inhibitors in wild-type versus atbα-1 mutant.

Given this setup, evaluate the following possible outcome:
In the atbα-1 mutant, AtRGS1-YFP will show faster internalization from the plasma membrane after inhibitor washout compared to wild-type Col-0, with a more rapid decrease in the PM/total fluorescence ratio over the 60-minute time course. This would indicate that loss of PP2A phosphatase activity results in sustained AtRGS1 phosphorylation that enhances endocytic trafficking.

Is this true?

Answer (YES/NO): YES